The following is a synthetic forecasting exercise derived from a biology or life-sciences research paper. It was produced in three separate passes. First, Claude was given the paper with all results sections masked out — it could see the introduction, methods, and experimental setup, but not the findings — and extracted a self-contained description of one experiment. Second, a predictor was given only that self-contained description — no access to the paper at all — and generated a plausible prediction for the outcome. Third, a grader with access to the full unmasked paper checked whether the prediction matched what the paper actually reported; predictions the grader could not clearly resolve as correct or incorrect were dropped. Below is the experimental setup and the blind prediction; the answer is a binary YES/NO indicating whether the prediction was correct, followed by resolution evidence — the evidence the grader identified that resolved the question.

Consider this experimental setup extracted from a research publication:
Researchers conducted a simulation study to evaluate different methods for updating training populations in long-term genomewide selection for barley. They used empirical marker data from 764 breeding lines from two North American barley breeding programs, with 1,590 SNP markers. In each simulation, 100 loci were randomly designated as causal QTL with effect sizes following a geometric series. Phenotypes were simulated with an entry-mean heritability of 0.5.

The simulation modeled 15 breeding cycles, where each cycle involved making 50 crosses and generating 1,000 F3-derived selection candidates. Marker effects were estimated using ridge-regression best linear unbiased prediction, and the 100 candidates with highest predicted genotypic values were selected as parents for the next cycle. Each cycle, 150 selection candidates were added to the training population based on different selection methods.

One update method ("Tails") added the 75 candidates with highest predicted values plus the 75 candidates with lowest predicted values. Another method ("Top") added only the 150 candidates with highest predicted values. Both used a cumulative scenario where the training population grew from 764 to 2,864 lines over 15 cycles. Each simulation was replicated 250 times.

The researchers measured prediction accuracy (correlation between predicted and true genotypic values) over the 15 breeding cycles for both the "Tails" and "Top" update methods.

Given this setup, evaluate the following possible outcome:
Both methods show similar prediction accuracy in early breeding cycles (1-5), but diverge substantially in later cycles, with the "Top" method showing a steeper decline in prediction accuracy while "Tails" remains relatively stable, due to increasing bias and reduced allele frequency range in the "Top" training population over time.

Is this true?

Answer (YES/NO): NO